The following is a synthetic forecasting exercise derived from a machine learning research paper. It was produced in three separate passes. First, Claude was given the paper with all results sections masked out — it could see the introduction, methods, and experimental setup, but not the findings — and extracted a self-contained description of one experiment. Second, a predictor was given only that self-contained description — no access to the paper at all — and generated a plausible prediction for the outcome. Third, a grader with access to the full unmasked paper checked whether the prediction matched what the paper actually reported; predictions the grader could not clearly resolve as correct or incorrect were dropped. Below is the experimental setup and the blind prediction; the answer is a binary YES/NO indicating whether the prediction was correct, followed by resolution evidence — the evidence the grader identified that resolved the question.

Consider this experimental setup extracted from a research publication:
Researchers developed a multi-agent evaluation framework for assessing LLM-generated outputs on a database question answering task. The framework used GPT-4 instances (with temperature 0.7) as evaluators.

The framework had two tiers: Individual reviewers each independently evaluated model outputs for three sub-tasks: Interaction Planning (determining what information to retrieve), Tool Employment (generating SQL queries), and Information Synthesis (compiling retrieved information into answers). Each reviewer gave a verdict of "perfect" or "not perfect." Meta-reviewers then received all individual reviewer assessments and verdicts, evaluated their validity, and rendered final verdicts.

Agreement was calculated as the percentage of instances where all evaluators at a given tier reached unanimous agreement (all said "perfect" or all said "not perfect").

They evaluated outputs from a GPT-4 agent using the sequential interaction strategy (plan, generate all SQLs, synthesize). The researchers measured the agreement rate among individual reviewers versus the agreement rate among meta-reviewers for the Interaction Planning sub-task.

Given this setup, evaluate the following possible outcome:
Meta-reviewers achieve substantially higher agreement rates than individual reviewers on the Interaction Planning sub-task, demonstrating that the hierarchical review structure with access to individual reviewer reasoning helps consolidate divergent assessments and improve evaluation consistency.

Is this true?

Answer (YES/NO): YES